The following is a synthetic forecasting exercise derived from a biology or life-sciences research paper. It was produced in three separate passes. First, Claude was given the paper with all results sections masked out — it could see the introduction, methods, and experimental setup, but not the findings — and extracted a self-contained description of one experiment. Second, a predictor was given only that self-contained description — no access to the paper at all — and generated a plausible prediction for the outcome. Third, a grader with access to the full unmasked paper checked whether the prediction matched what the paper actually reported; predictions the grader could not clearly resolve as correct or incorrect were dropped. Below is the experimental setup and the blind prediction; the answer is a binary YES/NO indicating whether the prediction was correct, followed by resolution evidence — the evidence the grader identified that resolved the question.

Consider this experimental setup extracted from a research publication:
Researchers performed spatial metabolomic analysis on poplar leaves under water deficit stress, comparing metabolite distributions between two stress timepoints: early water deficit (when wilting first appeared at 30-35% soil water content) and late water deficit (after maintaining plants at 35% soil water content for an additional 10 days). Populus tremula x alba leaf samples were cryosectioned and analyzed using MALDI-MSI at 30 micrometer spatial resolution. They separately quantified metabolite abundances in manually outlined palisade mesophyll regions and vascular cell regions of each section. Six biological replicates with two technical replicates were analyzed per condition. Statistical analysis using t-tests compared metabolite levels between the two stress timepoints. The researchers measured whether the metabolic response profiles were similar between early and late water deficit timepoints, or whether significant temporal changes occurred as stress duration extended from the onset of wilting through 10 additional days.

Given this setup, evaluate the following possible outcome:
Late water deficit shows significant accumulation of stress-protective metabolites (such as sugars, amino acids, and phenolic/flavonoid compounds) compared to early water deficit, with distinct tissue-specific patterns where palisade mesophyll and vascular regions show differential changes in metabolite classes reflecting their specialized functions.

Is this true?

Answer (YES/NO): NO